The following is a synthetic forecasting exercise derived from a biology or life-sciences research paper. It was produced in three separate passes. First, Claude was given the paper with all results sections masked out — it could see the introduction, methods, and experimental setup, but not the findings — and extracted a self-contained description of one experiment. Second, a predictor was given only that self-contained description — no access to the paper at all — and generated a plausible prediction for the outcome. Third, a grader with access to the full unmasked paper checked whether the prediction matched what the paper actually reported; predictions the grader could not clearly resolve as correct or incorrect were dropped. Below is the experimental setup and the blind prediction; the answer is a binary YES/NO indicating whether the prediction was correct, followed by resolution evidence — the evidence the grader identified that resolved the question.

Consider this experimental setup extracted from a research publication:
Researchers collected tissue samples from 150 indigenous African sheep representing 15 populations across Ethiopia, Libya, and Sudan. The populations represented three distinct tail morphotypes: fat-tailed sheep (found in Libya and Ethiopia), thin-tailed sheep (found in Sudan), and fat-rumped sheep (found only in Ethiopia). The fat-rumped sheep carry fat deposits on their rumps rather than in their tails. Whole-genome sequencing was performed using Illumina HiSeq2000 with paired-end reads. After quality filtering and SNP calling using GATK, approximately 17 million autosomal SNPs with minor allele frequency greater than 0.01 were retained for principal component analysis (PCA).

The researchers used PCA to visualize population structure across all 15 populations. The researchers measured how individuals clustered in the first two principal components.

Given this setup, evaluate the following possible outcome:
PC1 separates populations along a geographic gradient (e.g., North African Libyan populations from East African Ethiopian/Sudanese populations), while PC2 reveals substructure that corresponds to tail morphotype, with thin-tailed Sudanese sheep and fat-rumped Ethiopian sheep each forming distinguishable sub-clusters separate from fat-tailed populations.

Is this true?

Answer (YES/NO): NO